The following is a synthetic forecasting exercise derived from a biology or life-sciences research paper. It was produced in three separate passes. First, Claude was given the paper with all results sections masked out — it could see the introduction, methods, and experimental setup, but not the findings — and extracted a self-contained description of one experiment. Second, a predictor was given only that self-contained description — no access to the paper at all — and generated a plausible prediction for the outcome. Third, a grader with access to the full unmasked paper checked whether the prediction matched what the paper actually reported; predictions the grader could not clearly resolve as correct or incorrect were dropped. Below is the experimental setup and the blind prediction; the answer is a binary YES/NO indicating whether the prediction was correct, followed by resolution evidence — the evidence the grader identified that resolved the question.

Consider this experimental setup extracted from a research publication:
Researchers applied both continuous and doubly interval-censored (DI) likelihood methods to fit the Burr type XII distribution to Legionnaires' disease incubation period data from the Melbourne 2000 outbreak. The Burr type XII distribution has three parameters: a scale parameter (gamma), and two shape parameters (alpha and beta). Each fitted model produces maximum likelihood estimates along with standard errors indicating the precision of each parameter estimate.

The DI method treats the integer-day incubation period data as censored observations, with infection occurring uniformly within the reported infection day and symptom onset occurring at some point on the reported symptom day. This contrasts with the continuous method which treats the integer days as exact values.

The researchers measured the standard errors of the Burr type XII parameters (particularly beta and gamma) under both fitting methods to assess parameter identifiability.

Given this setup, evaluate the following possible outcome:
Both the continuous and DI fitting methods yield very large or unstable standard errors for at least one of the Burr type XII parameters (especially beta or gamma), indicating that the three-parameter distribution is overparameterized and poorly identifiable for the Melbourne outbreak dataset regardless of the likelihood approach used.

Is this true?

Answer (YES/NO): YES